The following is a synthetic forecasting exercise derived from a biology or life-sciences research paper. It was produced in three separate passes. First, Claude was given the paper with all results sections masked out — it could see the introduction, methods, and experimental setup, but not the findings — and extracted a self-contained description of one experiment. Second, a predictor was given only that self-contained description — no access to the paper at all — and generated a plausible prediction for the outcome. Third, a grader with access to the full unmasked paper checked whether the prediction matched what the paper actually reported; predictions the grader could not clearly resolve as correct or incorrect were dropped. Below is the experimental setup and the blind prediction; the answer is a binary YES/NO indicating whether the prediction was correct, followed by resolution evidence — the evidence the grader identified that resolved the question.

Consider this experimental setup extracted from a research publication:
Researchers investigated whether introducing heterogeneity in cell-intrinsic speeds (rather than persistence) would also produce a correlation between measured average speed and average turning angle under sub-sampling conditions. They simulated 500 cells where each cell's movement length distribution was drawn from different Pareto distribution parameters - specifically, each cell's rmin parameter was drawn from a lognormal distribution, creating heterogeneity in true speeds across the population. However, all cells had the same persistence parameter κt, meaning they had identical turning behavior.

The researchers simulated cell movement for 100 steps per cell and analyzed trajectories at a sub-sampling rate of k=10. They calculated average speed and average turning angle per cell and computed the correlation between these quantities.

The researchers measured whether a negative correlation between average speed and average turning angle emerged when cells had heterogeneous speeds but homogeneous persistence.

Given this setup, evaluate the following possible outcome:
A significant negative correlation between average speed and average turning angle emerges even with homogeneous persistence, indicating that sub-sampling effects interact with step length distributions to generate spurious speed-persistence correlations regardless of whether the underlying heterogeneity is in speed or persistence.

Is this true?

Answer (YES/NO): NO